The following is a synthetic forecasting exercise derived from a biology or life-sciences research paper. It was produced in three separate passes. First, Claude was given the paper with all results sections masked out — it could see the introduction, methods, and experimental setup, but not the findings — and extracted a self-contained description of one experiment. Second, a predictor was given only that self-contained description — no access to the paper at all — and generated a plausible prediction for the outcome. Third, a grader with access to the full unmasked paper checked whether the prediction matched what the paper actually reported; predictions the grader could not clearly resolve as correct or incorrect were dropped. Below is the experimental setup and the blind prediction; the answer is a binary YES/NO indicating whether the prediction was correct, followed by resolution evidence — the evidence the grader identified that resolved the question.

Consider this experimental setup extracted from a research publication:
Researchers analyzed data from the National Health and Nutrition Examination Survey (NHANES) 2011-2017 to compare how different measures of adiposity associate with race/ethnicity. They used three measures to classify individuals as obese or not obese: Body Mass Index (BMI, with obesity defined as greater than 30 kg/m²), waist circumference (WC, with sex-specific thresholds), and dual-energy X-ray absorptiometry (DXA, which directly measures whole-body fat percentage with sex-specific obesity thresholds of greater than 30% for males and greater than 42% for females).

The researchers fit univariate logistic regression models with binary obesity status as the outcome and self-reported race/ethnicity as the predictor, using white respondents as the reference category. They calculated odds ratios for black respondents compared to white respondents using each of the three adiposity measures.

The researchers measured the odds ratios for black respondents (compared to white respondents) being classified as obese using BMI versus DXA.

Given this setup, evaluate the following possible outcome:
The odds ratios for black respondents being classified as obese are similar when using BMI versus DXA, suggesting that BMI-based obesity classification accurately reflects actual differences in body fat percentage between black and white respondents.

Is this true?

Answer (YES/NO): NO